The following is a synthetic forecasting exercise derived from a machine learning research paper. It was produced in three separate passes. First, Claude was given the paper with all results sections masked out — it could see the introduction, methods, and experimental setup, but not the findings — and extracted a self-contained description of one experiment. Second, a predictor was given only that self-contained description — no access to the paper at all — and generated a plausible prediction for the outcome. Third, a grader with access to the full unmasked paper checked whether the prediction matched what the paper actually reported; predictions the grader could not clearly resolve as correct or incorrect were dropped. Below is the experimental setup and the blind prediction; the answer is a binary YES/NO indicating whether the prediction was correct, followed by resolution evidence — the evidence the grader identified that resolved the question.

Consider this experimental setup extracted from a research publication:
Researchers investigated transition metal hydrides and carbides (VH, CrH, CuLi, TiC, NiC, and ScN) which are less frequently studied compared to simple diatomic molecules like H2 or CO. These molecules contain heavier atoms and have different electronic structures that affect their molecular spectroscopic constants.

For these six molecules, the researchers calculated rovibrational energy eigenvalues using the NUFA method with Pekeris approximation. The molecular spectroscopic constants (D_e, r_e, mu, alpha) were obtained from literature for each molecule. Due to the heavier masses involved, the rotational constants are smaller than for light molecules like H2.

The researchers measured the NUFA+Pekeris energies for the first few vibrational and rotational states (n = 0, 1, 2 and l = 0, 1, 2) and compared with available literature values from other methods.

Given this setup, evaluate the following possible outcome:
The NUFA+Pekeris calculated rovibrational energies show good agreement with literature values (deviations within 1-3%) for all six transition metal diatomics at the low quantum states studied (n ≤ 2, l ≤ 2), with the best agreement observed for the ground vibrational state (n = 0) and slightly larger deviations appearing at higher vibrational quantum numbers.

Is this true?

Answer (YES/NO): NO